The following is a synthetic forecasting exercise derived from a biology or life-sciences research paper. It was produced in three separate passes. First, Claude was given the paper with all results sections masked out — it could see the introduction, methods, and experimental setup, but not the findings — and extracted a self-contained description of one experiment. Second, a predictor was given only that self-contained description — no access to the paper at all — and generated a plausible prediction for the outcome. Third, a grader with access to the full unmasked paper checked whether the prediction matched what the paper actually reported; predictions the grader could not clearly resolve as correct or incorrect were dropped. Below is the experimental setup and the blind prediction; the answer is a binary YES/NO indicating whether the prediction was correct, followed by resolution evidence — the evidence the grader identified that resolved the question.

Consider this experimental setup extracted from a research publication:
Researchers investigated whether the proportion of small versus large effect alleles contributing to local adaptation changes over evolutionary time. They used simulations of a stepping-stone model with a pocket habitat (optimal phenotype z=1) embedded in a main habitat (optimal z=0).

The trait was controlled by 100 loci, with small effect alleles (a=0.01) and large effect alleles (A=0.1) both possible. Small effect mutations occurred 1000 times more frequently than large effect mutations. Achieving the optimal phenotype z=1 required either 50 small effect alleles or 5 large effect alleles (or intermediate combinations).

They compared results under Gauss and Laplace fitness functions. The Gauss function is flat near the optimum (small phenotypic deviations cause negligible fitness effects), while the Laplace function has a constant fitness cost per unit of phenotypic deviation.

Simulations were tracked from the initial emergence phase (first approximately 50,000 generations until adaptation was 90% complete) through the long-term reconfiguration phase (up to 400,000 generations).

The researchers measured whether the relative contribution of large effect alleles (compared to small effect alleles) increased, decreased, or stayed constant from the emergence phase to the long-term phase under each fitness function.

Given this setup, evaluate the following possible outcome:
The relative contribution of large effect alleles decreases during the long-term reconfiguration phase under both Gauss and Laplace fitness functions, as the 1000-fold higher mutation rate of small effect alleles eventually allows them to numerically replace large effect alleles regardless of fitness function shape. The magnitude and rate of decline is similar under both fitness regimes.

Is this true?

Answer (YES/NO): NO